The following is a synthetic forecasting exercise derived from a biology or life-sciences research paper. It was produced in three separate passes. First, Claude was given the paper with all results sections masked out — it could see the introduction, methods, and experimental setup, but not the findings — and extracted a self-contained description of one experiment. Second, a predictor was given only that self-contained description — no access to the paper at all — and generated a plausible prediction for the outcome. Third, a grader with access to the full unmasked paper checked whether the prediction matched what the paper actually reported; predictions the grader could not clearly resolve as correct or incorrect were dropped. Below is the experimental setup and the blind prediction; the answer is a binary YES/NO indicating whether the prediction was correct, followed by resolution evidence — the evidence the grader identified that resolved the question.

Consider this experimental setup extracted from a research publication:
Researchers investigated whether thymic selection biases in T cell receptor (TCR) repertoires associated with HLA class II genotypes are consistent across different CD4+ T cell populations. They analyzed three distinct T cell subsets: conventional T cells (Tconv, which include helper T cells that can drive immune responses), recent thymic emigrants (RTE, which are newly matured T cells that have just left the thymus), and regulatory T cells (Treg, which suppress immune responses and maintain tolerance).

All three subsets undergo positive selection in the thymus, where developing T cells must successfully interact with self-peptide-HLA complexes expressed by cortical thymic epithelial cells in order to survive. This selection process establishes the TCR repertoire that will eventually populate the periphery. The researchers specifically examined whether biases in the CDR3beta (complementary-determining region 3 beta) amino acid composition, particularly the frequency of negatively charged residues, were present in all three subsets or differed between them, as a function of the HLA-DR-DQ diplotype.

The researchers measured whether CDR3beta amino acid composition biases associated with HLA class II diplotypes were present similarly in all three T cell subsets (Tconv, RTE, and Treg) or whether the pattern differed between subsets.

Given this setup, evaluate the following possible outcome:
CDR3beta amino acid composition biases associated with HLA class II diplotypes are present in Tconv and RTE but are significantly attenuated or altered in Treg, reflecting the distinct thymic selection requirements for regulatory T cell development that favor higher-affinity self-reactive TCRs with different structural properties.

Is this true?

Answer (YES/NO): NO